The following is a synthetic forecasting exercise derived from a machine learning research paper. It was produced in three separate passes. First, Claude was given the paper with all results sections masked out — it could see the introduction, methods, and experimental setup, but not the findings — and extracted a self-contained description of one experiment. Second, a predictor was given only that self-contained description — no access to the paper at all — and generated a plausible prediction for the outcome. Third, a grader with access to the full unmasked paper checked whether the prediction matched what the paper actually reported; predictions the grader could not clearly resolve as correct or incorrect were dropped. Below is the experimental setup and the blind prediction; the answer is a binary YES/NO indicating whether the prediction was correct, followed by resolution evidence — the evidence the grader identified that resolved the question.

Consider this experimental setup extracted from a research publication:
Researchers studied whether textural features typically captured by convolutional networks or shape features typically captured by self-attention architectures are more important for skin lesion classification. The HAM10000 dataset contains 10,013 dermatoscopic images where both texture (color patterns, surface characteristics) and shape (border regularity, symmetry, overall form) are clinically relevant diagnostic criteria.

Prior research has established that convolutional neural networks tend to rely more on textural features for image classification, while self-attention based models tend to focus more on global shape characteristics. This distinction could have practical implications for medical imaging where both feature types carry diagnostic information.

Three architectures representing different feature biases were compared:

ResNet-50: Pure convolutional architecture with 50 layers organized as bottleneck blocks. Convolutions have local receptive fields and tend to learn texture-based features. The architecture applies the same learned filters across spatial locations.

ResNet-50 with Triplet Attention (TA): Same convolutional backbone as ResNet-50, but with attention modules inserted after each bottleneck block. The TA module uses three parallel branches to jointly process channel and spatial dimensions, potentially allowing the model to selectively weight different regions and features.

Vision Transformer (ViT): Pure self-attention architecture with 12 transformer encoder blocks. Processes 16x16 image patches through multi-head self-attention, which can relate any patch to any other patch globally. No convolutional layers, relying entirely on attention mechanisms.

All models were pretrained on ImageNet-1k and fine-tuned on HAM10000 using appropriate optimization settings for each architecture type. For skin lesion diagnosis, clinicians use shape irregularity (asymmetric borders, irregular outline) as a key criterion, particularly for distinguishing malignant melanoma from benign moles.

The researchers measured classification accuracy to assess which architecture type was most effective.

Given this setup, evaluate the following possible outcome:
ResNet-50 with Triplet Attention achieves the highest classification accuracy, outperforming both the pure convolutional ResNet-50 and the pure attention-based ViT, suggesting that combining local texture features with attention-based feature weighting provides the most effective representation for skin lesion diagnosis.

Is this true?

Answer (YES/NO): NO